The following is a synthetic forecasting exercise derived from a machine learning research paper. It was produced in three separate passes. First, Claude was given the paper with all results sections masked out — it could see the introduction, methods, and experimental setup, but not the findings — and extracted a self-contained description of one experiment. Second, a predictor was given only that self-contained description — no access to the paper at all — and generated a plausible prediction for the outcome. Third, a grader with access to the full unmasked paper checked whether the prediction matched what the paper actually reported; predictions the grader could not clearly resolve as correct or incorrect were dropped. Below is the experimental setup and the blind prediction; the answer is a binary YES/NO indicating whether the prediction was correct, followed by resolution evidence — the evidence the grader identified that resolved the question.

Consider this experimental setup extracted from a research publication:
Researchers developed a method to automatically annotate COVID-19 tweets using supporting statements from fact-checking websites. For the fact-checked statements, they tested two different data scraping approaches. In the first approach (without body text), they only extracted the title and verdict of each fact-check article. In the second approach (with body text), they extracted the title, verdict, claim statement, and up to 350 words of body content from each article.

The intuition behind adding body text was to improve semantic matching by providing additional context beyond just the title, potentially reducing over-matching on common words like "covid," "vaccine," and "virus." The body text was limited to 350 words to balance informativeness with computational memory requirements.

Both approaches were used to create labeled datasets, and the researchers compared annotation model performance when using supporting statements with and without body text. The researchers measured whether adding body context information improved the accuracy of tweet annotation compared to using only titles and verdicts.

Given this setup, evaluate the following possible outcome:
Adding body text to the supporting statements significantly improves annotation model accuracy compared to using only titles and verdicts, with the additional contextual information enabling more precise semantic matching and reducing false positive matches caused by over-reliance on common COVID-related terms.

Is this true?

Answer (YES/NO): NO